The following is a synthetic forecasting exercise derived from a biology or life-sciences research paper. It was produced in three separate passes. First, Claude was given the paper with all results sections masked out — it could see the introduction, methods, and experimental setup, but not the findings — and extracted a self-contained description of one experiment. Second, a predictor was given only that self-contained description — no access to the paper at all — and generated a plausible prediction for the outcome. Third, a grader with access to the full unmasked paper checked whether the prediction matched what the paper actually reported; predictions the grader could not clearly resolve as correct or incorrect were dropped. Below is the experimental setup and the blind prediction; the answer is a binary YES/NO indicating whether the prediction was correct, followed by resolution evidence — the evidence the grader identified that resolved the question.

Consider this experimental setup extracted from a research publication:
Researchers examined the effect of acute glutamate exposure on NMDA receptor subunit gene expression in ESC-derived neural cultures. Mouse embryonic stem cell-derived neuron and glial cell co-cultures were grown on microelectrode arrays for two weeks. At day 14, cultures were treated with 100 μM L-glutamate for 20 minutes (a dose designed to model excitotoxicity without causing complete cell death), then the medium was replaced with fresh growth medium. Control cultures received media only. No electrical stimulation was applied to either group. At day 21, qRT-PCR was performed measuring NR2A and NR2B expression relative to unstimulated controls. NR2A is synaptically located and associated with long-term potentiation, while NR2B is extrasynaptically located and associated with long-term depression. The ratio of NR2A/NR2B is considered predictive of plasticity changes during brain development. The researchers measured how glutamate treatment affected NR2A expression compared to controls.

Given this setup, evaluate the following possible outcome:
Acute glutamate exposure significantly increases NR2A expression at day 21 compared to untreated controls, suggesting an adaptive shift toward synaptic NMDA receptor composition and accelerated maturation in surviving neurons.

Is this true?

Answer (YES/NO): NO